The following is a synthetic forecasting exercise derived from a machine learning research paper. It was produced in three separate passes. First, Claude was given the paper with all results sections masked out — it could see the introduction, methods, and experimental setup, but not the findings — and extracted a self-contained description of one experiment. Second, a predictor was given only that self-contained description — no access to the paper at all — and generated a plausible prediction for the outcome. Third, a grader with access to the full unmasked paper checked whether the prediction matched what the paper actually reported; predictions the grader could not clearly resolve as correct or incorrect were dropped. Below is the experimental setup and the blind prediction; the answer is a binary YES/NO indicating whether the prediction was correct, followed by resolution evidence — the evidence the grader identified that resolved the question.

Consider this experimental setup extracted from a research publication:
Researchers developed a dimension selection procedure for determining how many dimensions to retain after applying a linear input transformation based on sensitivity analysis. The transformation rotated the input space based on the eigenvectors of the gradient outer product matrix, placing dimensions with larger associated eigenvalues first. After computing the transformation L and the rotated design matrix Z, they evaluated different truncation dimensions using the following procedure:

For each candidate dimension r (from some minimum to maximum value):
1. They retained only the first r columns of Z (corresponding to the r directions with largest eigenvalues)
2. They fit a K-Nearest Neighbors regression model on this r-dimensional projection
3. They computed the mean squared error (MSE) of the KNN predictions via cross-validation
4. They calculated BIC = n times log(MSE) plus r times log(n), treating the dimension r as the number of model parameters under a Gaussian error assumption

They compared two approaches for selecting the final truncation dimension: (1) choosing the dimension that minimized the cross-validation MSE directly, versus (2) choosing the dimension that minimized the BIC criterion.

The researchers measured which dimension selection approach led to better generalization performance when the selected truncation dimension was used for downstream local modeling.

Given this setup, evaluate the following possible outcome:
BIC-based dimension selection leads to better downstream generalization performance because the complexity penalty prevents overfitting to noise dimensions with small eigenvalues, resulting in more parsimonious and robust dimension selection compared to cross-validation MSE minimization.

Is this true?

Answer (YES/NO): YES